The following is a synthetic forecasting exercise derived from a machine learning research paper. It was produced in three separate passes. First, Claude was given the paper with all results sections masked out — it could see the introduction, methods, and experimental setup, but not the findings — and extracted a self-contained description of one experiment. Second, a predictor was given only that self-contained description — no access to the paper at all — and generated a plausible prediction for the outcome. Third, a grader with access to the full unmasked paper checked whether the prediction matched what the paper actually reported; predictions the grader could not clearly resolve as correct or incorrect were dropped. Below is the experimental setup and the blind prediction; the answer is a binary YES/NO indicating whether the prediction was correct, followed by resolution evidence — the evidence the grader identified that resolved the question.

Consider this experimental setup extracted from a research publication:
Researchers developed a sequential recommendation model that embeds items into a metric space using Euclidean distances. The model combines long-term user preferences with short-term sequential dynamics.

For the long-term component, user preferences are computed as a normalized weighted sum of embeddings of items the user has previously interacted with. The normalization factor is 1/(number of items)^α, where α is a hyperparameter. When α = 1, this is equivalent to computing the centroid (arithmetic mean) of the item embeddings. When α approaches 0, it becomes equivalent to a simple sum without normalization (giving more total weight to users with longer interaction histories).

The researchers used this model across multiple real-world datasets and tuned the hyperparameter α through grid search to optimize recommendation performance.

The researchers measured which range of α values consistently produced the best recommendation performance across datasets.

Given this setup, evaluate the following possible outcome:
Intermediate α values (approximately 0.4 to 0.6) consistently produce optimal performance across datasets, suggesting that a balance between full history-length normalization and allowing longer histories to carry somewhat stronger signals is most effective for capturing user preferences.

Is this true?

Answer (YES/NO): NO